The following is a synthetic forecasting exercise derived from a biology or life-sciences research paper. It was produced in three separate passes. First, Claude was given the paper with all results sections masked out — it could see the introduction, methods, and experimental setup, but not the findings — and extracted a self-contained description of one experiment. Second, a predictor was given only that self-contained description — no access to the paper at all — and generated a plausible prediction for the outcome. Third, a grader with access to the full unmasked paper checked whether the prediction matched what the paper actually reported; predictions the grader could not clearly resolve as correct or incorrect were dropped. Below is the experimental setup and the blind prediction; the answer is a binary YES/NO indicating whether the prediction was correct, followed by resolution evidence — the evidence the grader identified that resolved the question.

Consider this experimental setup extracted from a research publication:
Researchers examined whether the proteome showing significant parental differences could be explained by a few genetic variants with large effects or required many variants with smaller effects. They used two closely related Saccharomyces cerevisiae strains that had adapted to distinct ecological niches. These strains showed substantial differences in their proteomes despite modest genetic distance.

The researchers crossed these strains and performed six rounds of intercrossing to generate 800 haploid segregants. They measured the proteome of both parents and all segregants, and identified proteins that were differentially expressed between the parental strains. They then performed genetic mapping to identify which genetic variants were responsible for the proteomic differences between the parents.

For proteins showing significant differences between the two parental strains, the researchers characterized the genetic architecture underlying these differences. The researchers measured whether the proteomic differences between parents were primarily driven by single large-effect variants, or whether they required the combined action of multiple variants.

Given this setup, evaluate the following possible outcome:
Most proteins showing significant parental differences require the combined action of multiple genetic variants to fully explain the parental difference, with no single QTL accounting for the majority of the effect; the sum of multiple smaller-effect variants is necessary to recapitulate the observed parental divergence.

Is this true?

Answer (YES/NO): YES